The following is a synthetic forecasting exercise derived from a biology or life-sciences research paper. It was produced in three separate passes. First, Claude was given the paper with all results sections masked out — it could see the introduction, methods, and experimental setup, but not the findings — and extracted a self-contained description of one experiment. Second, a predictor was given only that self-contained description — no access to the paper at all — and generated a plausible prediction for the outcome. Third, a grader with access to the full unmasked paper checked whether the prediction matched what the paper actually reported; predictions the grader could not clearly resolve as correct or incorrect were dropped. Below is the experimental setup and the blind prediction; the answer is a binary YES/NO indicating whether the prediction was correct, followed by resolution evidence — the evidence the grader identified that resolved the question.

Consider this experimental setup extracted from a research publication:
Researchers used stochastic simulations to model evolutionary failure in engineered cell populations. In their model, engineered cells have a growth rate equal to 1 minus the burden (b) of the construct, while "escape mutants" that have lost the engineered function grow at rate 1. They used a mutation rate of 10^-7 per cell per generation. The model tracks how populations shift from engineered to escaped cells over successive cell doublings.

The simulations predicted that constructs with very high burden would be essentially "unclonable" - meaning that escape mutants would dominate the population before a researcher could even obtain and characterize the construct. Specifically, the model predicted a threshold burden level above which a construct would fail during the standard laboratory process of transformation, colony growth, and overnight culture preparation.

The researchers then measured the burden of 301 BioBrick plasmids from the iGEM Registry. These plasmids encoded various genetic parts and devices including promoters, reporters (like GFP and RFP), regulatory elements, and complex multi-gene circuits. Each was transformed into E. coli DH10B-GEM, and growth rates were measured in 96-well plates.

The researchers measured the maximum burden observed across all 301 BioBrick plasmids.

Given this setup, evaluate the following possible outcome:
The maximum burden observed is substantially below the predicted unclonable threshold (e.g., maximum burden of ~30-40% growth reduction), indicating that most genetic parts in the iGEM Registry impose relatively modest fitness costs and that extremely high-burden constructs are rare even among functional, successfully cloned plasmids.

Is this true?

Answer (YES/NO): NO